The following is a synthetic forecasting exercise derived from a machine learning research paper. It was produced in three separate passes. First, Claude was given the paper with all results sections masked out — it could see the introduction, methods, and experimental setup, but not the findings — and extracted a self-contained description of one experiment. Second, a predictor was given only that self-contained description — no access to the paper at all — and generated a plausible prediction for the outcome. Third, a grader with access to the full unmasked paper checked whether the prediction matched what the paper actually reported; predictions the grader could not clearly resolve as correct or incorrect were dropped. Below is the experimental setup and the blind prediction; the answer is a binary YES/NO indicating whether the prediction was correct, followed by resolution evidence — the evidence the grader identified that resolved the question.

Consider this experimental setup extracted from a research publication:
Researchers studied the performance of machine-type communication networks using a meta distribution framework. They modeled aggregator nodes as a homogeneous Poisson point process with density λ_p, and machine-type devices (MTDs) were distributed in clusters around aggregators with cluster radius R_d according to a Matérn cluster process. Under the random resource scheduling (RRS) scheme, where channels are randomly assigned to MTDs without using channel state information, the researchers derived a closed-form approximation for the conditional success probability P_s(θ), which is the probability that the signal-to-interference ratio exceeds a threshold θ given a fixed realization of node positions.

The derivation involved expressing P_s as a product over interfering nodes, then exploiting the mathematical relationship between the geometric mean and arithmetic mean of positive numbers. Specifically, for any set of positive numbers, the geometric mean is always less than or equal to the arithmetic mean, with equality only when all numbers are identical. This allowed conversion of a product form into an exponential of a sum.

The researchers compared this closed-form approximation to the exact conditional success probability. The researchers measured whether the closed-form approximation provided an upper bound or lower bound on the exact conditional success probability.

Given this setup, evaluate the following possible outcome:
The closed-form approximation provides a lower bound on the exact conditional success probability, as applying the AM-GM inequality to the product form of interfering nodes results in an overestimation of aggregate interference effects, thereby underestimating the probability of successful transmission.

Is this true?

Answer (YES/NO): NO